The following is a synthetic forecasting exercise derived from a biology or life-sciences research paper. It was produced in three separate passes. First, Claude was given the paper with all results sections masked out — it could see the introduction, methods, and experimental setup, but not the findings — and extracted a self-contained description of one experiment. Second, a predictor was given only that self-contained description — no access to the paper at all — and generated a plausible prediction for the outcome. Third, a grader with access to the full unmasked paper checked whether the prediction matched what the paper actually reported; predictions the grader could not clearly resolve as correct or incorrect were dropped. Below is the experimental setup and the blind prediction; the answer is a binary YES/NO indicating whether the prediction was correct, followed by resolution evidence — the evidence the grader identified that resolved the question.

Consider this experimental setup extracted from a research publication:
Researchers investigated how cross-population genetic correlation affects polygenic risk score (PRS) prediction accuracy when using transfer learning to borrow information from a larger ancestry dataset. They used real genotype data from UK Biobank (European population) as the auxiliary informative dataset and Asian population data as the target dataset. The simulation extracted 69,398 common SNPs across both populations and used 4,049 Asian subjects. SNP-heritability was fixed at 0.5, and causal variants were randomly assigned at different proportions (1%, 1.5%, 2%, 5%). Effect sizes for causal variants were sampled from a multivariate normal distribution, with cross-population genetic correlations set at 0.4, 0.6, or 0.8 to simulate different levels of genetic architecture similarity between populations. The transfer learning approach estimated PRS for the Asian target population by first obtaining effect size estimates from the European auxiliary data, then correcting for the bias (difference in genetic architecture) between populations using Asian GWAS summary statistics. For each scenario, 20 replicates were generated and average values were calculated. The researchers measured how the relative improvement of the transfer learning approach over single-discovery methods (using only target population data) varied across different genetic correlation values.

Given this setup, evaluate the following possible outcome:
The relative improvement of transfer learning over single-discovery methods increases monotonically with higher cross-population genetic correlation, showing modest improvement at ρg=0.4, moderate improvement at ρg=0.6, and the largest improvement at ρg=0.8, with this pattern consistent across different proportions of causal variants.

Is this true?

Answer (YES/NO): NO